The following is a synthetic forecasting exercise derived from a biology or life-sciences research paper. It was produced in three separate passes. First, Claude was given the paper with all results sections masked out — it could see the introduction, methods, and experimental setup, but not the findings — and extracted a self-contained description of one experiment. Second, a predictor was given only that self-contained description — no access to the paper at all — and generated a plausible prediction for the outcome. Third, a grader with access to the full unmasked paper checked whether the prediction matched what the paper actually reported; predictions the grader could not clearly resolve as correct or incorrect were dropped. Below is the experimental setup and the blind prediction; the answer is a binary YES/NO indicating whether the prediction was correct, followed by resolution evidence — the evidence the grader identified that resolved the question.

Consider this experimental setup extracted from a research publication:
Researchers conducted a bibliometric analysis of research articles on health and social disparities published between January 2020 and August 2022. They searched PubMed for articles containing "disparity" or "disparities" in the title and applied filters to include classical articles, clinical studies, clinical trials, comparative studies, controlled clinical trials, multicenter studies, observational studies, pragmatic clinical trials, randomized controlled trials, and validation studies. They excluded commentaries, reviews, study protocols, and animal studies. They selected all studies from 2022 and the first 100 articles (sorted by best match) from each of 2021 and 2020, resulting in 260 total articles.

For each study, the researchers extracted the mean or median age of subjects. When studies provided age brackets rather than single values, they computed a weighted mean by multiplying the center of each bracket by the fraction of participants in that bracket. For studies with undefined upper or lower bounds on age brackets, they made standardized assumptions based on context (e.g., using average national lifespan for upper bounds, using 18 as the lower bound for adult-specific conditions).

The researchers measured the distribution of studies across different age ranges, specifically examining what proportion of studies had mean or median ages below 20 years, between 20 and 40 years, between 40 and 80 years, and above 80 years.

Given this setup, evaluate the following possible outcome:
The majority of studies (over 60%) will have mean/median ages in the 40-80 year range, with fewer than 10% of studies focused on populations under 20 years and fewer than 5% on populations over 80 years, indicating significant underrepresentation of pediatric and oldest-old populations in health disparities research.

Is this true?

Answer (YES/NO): NO